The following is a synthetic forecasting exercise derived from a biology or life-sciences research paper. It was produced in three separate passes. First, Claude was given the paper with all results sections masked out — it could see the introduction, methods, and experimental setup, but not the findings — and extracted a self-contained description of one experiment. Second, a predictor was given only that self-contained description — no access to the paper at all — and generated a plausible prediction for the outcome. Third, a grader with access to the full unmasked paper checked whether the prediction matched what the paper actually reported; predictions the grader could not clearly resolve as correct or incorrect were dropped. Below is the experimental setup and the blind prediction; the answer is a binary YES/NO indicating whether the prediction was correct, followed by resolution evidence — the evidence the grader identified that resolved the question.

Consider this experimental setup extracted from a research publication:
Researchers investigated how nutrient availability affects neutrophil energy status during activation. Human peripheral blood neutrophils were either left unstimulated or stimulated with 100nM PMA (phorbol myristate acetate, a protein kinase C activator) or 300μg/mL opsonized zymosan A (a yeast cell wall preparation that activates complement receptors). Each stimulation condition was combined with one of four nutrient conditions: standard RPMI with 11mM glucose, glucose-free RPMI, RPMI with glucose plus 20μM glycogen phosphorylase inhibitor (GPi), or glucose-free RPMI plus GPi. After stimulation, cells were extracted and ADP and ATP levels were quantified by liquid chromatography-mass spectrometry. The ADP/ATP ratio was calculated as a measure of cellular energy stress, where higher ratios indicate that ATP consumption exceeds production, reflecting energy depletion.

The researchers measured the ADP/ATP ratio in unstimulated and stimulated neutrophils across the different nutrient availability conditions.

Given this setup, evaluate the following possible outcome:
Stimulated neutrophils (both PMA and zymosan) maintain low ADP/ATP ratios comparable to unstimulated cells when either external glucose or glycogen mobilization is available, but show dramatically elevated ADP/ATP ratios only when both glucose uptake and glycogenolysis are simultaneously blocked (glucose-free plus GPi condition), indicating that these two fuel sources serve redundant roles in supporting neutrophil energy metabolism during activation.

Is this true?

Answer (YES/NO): YES